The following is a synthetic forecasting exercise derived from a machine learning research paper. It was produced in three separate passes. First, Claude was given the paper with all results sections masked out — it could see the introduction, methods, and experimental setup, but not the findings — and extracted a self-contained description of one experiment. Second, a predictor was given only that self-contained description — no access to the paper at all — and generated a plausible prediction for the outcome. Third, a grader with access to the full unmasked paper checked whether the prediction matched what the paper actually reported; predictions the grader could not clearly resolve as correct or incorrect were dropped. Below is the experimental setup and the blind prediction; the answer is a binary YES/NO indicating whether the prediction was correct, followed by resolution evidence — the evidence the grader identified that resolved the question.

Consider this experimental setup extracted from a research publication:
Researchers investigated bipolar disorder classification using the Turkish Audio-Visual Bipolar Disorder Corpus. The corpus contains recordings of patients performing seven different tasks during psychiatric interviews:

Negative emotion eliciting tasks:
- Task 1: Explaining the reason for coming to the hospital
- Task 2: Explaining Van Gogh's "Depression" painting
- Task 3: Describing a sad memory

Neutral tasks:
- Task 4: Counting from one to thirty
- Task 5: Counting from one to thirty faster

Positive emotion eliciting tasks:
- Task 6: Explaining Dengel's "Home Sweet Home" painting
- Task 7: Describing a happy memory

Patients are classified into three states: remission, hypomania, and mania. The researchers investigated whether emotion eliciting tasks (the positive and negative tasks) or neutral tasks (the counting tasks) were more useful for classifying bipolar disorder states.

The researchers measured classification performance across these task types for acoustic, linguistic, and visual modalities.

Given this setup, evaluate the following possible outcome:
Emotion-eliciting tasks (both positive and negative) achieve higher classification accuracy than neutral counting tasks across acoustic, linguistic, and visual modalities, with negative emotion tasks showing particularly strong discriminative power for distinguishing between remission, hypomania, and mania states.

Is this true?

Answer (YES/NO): YES